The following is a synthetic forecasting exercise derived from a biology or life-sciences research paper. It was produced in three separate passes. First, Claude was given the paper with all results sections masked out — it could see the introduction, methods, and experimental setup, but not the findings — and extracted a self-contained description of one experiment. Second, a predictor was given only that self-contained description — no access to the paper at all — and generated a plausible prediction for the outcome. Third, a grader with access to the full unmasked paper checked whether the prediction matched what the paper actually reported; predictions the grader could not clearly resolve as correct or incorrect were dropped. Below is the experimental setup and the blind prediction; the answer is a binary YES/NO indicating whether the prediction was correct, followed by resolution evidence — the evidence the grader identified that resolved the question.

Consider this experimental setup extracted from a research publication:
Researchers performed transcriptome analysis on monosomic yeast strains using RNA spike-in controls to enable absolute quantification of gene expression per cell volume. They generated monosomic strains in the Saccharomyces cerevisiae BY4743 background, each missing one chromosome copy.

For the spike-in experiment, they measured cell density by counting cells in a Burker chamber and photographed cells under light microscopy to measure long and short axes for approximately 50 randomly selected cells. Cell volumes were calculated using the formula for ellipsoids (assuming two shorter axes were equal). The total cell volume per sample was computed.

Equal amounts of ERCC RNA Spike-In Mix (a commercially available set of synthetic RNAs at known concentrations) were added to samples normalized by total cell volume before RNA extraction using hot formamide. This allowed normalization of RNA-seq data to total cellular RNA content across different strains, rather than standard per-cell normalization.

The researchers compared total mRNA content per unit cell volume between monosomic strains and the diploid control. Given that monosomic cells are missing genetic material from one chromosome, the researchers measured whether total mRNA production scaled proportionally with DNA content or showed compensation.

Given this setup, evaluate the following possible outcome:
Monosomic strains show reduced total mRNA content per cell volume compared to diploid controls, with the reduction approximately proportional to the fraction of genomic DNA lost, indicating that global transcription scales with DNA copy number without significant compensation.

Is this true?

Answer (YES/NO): NO